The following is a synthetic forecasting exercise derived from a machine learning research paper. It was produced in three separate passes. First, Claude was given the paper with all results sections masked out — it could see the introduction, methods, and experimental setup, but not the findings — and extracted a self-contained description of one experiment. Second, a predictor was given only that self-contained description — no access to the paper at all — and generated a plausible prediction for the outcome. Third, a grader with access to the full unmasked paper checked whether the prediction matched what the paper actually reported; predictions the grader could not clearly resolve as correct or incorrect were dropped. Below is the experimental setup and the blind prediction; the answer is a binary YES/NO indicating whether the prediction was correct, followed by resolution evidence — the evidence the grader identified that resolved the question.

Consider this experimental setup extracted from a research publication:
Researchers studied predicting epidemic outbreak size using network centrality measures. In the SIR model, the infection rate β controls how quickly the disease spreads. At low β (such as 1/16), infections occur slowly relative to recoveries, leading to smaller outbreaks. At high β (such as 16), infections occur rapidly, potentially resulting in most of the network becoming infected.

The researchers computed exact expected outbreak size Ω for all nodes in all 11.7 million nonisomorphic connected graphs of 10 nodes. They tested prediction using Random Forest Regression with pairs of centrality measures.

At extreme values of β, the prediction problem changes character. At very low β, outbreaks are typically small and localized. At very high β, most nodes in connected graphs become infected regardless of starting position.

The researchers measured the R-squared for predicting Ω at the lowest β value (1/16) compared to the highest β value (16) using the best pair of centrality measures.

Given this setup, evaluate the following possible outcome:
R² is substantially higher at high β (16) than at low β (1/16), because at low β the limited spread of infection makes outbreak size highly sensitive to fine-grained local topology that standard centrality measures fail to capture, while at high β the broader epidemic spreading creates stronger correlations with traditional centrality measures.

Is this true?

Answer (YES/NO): NO